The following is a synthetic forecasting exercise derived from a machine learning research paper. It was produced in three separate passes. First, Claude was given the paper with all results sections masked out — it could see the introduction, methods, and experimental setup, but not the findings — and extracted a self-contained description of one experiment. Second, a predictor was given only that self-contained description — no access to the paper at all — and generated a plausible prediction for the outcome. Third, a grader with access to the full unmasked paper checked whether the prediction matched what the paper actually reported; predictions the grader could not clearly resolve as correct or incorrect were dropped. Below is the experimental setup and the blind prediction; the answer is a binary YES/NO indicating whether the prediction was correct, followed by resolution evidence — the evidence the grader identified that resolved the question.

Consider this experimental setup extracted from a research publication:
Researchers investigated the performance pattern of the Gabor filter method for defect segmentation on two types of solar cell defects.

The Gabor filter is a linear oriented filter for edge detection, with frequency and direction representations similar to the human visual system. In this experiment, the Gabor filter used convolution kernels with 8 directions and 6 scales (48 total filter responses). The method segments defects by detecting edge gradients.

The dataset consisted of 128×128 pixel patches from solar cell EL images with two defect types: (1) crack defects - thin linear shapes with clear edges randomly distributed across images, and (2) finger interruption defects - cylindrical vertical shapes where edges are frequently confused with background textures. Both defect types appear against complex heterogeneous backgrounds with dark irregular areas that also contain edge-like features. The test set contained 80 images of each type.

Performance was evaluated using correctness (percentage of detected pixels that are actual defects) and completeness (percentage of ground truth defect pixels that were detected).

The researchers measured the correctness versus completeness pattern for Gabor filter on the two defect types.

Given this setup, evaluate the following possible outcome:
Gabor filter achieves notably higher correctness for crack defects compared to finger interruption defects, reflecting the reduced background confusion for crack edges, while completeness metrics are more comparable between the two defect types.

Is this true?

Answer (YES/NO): NO